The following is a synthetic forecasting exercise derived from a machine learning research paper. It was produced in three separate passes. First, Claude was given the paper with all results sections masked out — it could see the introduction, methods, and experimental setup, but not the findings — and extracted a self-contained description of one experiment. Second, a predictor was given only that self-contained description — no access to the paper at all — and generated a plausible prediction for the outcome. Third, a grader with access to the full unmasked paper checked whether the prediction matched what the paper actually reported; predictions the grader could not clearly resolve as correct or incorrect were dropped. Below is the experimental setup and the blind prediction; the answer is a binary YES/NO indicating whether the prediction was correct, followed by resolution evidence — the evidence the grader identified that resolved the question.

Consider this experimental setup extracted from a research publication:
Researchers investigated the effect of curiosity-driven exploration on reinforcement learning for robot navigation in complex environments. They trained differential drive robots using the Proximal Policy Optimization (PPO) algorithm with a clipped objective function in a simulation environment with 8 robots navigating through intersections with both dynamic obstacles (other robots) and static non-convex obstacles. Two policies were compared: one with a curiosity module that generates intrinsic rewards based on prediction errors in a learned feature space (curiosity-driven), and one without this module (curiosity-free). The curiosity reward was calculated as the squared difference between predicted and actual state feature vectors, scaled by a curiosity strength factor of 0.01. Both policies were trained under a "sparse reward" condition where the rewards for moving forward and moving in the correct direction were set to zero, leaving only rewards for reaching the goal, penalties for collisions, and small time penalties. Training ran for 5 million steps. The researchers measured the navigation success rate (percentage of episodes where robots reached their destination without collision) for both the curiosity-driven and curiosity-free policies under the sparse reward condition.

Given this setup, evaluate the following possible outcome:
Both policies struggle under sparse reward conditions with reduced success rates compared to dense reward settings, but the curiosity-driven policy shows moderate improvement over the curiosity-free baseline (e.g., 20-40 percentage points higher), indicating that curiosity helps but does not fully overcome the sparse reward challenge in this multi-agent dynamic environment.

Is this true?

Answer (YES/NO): YES